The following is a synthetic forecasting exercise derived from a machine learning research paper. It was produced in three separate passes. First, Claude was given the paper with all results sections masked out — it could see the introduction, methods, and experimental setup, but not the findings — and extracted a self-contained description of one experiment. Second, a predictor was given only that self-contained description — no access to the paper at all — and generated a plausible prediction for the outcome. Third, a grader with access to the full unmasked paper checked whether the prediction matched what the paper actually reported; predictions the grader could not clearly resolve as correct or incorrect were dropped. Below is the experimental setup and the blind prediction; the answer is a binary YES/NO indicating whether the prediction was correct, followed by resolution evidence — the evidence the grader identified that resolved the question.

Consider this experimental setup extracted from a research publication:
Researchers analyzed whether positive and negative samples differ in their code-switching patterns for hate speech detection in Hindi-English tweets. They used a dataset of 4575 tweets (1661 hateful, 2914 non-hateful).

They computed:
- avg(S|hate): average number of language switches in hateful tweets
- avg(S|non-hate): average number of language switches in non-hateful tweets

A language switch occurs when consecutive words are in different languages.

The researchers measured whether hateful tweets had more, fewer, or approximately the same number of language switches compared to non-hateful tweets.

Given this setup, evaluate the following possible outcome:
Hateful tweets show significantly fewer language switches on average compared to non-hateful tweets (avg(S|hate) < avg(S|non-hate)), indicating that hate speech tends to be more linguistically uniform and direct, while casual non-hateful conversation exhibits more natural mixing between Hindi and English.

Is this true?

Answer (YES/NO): NO